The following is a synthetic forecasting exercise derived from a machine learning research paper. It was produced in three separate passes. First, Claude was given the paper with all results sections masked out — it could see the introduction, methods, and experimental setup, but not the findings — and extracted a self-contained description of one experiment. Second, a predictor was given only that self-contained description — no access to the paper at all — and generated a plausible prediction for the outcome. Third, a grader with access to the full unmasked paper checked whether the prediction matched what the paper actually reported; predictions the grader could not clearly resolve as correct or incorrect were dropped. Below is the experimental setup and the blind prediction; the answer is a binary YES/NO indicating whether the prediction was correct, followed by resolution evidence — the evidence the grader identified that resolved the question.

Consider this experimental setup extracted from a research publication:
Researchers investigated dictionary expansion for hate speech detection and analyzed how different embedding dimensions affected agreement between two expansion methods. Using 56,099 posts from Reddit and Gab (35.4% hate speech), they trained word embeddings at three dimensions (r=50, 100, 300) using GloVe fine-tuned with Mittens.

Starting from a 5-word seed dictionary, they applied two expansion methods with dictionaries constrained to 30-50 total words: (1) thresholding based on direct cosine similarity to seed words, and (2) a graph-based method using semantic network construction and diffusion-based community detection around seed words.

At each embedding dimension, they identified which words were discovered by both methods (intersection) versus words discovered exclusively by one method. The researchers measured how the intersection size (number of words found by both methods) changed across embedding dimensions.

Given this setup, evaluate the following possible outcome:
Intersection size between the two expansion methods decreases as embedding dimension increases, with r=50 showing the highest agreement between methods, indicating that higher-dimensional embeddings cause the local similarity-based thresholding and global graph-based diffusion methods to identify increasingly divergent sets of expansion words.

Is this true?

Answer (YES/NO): NO